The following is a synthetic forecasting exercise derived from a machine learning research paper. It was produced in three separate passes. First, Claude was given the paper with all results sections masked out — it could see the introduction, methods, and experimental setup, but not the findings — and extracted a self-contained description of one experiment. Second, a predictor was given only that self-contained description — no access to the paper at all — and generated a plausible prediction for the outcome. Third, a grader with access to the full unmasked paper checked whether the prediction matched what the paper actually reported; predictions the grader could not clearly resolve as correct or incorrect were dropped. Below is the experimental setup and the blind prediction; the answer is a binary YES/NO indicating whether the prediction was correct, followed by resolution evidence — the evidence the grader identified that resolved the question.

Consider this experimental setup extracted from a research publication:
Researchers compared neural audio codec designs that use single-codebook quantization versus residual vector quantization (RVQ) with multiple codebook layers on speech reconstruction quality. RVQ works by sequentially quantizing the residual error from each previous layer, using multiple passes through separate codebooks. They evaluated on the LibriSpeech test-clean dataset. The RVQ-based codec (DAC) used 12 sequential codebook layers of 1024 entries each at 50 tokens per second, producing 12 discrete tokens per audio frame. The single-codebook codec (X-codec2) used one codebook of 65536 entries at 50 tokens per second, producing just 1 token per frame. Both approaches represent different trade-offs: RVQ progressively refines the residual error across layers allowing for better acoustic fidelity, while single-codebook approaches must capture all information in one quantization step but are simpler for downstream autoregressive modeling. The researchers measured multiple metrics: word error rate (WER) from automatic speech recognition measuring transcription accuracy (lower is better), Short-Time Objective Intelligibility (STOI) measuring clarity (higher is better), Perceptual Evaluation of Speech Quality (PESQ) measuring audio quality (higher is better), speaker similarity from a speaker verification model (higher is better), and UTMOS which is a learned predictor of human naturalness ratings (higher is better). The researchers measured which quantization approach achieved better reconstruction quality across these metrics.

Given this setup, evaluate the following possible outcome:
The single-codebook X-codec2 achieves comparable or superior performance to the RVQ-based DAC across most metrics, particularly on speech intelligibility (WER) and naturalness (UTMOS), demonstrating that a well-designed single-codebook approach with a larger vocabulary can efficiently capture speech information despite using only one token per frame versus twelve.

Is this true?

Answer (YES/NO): NO